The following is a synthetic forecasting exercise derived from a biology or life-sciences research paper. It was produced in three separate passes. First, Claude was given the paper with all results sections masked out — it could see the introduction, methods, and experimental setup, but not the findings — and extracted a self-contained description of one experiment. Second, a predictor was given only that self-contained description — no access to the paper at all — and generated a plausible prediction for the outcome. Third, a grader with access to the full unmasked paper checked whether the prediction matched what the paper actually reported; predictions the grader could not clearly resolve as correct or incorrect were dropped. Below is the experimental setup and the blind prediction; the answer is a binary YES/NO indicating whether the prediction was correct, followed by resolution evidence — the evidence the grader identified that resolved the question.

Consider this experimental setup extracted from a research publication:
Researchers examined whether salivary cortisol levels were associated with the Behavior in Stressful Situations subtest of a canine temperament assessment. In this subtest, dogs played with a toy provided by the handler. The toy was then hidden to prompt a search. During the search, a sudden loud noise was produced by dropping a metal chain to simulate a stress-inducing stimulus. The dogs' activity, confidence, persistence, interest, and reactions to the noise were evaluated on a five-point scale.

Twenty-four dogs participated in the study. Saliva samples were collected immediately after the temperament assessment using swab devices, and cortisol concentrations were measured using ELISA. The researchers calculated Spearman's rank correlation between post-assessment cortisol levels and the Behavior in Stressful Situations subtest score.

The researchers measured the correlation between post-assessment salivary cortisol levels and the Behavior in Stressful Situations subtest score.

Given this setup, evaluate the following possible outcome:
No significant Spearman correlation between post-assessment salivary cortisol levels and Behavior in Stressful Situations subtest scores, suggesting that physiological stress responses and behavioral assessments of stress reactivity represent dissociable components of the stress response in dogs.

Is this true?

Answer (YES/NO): NO